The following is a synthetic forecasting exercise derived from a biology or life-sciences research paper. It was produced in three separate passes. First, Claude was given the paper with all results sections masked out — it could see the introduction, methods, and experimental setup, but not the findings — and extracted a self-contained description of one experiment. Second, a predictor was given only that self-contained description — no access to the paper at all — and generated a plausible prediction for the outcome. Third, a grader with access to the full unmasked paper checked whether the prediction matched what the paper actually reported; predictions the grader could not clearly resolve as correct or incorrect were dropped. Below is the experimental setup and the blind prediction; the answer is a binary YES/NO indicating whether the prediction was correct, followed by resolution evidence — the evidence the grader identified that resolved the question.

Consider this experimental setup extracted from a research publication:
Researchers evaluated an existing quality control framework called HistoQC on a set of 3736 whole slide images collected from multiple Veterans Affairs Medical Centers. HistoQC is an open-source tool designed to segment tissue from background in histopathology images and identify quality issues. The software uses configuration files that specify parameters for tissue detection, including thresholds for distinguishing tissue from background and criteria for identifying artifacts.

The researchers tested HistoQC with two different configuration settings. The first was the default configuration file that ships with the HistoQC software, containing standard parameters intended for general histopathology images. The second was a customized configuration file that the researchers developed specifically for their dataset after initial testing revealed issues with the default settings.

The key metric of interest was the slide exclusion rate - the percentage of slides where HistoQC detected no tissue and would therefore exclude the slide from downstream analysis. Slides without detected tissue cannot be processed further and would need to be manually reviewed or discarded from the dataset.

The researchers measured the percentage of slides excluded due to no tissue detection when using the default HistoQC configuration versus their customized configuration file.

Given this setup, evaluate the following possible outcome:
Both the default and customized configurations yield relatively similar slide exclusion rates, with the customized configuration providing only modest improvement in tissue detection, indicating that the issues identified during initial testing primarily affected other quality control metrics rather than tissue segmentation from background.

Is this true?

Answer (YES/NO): NO